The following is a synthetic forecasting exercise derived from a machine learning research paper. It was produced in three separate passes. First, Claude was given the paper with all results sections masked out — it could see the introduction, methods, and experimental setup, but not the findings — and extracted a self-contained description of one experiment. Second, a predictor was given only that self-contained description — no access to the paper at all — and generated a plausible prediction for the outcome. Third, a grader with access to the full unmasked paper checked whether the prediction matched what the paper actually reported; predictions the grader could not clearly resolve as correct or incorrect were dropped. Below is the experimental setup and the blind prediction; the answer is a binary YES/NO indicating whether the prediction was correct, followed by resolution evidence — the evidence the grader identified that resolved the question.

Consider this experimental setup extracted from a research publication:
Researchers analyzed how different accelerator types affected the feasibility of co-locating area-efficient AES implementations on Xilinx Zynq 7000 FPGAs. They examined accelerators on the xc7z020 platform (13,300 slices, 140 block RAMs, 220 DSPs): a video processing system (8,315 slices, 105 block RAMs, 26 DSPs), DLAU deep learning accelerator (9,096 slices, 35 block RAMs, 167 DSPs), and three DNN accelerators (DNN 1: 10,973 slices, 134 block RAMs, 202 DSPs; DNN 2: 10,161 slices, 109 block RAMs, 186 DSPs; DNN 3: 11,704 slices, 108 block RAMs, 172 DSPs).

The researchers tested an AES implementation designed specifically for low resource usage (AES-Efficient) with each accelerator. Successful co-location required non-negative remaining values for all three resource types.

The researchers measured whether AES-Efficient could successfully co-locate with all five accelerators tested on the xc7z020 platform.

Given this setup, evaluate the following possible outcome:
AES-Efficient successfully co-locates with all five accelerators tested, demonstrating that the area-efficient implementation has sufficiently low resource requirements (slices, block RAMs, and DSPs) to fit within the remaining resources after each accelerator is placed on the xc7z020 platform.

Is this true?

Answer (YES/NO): NO